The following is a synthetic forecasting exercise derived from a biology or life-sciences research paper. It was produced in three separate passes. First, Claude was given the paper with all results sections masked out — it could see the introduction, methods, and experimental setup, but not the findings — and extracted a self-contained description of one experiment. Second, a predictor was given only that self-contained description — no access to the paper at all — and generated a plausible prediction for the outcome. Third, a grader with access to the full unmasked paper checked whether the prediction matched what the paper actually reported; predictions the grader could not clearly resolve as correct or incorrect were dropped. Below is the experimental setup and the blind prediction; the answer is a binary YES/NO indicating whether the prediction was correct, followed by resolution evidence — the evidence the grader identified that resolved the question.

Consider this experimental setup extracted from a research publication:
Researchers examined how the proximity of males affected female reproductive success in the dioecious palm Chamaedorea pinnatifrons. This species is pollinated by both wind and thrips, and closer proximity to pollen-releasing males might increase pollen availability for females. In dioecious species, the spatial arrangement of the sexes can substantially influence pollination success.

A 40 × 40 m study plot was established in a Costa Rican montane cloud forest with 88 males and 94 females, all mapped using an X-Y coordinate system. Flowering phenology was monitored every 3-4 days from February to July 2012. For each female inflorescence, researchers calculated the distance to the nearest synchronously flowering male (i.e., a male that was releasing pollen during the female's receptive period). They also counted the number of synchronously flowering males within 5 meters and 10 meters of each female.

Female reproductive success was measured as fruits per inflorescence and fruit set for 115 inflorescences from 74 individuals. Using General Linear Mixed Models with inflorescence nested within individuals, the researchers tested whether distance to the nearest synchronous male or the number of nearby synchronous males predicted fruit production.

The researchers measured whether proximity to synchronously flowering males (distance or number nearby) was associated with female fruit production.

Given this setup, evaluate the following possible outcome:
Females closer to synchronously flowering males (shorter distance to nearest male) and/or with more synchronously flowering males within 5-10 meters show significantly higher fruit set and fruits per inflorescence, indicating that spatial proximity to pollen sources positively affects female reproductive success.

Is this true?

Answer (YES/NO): NO